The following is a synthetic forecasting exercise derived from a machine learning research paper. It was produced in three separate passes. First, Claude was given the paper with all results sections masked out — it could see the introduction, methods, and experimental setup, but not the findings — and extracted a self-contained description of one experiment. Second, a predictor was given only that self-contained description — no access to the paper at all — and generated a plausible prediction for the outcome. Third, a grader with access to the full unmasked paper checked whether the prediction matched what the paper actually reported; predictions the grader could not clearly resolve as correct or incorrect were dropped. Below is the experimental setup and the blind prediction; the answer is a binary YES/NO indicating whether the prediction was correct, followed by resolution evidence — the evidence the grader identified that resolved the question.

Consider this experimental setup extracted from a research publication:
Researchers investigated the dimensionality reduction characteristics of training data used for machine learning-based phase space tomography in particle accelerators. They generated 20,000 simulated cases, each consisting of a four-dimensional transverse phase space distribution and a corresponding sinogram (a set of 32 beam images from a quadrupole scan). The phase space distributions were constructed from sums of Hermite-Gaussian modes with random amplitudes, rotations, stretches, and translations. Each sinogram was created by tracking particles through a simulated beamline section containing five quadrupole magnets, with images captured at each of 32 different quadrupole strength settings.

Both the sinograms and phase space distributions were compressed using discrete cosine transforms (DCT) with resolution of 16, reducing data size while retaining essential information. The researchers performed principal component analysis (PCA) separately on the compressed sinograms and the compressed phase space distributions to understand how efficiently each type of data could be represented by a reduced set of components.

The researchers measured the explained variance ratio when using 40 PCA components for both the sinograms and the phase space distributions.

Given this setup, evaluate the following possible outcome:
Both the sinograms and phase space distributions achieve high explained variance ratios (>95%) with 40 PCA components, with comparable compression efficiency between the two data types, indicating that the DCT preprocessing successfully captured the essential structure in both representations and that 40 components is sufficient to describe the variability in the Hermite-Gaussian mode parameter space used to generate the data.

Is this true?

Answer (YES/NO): NO